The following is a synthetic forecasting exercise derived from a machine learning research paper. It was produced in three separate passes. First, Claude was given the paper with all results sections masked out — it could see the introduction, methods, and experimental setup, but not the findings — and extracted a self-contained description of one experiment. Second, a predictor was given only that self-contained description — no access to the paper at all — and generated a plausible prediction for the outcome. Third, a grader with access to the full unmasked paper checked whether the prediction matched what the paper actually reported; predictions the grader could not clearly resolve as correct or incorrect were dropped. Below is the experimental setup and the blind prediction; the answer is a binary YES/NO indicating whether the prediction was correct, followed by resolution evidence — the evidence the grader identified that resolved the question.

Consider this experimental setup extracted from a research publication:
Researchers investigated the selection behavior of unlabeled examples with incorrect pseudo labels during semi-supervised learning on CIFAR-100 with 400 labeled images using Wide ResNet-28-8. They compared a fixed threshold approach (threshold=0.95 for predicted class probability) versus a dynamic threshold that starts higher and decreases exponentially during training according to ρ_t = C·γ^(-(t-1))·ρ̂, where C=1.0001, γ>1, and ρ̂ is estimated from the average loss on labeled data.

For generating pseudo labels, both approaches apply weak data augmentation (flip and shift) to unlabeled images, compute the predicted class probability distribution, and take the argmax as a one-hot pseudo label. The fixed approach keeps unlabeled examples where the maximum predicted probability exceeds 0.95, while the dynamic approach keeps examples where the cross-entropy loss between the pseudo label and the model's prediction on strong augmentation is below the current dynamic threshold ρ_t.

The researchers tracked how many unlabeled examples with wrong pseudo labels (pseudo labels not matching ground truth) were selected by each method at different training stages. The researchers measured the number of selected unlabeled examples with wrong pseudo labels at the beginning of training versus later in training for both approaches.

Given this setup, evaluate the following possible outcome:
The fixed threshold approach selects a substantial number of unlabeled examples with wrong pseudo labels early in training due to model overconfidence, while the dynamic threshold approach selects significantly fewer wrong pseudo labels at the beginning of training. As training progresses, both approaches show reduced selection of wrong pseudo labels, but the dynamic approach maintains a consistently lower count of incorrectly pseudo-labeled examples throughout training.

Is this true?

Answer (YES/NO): NO